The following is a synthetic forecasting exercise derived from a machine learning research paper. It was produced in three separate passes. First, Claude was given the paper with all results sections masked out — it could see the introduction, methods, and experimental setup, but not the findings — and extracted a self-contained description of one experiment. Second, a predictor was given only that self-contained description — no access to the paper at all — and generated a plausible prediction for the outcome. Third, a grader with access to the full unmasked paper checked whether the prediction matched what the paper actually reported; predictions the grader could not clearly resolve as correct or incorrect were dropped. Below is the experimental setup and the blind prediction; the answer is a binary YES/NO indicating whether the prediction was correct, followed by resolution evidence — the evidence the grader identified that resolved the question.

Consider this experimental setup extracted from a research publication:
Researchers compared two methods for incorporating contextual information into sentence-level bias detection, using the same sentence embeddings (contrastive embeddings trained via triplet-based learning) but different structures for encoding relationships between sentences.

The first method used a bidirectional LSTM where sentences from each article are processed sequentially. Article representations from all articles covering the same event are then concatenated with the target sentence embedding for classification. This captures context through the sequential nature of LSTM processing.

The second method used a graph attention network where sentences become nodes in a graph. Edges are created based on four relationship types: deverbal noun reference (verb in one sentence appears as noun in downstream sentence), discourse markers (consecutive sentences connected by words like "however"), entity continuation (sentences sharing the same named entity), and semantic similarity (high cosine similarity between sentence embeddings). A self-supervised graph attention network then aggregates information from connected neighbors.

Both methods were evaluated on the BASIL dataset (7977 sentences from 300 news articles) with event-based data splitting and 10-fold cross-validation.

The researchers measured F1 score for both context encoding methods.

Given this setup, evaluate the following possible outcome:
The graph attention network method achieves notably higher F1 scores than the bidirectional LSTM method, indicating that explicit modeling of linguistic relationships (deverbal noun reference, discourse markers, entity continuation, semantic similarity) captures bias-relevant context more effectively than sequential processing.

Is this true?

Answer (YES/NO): YES